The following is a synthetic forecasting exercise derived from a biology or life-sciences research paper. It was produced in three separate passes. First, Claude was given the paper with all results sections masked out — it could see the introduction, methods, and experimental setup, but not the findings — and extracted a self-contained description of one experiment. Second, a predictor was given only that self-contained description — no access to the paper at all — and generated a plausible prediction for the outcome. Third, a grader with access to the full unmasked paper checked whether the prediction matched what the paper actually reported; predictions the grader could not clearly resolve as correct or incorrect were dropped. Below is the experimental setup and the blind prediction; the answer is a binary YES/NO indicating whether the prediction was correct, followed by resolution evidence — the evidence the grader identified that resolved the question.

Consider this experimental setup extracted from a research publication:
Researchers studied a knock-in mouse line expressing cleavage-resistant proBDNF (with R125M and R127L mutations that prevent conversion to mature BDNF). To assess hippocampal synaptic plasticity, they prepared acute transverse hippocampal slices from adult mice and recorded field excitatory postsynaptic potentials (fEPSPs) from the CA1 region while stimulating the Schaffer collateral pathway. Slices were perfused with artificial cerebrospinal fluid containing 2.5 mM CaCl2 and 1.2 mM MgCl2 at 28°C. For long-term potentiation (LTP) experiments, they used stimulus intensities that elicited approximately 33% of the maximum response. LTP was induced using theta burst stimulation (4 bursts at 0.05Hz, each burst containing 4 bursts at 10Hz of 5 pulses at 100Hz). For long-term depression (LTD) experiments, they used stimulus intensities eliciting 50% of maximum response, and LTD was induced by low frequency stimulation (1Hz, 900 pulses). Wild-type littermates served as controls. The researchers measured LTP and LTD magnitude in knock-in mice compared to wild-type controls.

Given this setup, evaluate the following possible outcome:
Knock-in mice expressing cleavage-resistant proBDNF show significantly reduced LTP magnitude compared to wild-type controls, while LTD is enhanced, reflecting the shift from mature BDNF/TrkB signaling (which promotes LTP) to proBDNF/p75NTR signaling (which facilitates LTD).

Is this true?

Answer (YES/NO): NO